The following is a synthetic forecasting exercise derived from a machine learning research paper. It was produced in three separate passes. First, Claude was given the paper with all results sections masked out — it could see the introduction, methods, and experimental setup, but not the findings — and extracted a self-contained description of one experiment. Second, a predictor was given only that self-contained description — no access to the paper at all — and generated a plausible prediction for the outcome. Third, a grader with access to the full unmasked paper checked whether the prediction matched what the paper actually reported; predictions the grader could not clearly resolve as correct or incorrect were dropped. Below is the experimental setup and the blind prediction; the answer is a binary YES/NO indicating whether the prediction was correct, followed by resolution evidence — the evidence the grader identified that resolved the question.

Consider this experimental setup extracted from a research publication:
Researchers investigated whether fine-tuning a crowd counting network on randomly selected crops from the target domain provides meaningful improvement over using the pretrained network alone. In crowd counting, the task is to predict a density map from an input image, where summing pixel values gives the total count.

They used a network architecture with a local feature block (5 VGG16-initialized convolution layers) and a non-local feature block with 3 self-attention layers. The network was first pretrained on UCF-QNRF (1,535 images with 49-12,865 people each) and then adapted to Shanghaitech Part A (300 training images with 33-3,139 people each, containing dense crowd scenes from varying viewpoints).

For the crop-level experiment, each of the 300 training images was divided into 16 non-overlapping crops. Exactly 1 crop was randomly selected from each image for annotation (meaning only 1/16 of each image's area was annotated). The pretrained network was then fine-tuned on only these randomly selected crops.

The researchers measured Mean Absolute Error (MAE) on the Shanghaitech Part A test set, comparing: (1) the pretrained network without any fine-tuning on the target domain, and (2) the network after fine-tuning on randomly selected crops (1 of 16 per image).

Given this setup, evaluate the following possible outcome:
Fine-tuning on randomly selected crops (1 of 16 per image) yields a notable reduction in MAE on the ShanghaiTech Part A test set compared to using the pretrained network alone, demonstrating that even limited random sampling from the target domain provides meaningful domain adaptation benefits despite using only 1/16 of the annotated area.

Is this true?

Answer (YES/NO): NO